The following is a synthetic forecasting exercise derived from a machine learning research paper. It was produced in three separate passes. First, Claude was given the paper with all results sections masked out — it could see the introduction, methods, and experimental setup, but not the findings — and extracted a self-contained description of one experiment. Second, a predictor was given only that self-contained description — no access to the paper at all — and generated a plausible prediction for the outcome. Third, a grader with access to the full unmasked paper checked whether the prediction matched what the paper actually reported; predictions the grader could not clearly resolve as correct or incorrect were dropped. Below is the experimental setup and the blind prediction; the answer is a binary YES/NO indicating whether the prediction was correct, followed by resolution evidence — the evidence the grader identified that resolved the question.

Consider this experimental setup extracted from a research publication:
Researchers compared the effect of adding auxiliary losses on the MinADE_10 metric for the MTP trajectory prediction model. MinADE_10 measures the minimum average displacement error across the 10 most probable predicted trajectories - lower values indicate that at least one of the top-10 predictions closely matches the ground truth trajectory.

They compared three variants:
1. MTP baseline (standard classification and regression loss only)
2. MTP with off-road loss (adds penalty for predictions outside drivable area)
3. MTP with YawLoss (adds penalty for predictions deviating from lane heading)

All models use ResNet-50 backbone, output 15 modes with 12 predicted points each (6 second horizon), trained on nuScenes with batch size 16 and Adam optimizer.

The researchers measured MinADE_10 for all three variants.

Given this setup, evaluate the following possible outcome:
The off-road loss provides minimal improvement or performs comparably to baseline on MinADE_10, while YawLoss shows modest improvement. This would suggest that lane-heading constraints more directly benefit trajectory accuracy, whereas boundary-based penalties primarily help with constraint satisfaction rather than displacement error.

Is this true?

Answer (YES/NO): NO